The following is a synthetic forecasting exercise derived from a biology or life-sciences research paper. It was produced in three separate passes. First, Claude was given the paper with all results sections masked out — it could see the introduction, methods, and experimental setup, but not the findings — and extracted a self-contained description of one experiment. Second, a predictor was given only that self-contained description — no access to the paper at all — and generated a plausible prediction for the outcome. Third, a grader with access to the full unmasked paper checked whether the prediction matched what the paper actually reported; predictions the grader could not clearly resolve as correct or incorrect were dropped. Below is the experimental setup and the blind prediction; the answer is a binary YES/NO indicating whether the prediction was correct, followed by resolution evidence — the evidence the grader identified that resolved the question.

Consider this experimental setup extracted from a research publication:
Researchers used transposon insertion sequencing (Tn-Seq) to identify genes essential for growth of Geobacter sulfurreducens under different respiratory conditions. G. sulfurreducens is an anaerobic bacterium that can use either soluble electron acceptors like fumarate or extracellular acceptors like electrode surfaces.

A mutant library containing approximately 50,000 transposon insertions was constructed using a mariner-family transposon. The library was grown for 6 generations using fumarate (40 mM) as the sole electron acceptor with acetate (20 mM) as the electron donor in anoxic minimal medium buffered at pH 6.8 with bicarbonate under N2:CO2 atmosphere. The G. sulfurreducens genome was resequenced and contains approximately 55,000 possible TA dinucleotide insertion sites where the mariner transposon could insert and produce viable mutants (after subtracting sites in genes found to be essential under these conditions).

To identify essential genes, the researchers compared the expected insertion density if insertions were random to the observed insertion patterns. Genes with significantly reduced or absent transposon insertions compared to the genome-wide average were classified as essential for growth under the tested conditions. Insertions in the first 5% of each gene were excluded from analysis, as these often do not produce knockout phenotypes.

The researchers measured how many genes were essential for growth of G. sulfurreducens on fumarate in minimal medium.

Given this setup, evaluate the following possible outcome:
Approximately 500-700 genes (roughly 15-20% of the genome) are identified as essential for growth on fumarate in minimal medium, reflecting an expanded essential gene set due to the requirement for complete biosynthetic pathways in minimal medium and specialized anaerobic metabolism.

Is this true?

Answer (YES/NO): NO